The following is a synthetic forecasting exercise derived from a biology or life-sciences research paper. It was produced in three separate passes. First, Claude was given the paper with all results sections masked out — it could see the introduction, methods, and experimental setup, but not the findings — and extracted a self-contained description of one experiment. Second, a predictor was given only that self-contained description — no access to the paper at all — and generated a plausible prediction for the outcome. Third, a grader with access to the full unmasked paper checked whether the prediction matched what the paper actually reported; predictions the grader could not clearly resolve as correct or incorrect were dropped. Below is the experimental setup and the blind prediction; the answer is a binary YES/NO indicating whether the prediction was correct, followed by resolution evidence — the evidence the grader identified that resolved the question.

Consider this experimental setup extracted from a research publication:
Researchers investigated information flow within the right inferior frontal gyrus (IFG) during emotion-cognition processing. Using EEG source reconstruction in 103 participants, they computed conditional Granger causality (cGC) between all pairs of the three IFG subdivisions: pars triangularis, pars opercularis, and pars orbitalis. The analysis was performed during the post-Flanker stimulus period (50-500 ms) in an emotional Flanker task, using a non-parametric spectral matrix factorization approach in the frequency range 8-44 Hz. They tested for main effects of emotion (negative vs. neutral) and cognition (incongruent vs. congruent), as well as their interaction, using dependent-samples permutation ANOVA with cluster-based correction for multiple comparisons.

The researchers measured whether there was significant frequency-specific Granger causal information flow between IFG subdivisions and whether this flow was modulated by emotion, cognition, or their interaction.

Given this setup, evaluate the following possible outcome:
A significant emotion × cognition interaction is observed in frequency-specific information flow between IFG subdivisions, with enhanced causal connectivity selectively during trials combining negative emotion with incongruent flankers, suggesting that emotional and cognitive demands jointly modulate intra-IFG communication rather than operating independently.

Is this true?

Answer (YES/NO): NO